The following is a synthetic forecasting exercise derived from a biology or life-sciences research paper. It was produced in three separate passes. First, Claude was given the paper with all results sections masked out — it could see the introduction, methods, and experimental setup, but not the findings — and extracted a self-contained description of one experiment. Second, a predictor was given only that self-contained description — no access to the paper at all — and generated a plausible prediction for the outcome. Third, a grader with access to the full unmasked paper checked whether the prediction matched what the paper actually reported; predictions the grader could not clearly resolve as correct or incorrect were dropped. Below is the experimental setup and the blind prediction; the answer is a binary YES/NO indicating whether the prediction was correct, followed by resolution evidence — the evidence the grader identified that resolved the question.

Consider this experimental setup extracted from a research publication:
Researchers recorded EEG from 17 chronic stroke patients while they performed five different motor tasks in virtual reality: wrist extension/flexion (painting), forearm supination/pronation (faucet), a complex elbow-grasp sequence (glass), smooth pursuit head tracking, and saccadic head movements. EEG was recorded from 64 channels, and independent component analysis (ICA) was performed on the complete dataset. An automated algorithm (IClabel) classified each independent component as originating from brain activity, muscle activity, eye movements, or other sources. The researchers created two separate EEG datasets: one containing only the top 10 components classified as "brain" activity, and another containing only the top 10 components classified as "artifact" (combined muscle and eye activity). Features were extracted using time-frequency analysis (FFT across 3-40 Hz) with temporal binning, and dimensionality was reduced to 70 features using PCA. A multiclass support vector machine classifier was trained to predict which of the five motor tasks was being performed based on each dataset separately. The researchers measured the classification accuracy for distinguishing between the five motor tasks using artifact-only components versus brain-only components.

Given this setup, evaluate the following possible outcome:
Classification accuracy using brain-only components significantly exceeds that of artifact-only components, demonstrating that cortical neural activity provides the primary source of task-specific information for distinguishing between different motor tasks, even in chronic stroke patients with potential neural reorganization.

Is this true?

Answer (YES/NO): NO